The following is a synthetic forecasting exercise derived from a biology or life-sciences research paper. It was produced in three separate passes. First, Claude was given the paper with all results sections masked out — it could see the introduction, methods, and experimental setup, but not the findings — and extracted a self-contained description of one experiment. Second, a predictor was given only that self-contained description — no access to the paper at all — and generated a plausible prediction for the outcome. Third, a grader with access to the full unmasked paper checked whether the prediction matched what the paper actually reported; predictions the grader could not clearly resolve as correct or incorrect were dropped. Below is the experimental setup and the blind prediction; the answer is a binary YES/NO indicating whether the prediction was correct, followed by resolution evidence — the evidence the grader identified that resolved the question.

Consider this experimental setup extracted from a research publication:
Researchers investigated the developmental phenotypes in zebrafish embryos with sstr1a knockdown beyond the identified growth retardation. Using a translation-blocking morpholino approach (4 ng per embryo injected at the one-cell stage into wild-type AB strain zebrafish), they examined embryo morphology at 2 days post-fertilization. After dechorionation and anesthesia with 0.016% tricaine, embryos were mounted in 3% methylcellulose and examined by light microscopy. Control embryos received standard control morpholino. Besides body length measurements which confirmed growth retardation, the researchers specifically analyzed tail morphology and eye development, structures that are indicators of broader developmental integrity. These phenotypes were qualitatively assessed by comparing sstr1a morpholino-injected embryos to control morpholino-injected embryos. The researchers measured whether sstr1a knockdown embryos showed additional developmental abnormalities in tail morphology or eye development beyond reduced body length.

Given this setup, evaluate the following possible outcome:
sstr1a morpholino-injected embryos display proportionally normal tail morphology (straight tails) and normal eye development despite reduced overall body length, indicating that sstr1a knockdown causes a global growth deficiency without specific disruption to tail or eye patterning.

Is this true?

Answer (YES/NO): NO